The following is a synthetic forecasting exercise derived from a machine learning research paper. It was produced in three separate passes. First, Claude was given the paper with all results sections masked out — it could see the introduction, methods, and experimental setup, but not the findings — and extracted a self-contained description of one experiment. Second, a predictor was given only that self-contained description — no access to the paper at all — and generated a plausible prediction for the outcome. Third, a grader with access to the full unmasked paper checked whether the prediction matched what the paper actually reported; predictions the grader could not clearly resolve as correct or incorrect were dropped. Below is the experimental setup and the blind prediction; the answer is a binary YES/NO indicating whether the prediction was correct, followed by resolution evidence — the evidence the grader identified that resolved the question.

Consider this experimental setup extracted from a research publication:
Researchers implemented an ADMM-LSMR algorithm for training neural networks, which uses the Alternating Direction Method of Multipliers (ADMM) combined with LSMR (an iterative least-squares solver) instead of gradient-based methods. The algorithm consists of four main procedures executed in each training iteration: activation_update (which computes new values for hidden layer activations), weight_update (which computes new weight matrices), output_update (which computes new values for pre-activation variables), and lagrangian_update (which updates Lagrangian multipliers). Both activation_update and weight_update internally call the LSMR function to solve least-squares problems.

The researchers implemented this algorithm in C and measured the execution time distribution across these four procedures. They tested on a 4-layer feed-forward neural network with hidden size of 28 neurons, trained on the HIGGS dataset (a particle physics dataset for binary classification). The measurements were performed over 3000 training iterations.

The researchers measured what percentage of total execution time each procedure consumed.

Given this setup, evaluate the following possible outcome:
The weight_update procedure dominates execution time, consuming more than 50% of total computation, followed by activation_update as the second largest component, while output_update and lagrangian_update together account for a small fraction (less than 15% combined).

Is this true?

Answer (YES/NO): NO